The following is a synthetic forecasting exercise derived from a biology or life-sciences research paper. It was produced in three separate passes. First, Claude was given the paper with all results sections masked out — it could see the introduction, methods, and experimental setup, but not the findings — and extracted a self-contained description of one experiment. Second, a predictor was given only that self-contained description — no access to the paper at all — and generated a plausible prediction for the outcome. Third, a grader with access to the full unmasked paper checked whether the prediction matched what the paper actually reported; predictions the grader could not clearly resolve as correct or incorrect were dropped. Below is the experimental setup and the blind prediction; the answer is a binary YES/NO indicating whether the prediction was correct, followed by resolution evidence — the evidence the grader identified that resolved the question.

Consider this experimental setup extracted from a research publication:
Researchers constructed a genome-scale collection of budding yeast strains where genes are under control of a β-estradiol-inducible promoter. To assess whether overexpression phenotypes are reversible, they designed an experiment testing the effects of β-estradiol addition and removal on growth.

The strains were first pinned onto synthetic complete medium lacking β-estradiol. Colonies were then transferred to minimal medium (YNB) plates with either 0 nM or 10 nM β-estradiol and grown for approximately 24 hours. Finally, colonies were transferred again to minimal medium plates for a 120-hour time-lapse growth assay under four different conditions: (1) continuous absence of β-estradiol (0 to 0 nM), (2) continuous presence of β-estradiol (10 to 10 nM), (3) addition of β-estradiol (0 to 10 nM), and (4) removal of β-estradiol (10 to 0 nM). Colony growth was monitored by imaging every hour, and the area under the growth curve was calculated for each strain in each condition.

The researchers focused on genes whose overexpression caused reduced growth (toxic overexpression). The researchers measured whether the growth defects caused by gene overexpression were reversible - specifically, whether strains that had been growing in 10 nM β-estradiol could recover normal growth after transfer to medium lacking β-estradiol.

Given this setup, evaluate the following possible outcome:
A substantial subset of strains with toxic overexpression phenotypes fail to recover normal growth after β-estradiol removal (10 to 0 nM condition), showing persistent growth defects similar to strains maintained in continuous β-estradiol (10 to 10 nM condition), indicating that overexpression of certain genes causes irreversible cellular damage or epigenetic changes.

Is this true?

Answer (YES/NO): NO